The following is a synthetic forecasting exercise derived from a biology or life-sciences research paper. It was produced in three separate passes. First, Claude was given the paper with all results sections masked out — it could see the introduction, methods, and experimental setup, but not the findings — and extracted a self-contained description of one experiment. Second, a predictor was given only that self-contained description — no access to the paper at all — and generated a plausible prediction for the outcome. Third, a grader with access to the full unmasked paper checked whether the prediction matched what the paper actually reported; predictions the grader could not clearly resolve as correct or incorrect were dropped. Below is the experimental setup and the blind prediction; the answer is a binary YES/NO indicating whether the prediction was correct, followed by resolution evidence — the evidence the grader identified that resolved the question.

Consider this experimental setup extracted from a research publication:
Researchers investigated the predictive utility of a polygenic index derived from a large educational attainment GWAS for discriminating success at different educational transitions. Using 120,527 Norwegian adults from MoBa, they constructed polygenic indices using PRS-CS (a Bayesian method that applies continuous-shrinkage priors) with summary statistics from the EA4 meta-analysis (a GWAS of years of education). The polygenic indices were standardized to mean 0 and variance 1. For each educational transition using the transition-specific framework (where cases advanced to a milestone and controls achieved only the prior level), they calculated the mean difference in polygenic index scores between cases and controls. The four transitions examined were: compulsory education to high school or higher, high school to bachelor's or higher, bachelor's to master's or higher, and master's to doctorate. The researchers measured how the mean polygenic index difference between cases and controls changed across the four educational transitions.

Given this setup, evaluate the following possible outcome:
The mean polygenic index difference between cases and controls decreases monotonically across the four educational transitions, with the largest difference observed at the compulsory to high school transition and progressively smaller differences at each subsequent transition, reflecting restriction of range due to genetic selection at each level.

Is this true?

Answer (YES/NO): YES